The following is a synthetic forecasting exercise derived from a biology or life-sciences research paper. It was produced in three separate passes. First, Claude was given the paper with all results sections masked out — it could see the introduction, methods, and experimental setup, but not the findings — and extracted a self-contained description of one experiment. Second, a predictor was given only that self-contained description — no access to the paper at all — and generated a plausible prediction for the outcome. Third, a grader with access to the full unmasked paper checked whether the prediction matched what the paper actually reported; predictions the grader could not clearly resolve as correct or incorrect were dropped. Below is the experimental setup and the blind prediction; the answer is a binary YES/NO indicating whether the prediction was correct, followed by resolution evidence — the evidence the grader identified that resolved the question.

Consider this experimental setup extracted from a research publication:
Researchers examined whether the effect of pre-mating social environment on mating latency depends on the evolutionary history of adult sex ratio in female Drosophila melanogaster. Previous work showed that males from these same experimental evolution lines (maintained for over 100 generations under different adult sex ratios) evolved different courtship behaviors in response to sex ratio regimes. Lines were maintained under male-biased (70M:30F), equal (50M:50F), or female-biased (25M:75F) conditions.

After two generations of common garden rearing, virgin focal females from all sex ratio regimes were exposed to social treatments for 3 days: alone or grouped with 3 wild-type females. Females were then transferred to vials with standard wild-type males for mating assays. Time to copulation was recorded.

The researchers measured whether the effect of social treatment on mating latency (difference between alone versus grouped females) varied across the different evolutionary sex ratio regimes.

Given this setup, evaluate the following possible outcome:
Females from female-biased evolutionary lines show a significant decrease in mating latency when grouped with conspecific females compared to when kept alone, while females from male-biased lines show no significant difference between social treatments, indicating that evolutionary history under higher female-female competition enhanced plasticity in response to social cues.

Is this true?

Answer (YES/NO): NO